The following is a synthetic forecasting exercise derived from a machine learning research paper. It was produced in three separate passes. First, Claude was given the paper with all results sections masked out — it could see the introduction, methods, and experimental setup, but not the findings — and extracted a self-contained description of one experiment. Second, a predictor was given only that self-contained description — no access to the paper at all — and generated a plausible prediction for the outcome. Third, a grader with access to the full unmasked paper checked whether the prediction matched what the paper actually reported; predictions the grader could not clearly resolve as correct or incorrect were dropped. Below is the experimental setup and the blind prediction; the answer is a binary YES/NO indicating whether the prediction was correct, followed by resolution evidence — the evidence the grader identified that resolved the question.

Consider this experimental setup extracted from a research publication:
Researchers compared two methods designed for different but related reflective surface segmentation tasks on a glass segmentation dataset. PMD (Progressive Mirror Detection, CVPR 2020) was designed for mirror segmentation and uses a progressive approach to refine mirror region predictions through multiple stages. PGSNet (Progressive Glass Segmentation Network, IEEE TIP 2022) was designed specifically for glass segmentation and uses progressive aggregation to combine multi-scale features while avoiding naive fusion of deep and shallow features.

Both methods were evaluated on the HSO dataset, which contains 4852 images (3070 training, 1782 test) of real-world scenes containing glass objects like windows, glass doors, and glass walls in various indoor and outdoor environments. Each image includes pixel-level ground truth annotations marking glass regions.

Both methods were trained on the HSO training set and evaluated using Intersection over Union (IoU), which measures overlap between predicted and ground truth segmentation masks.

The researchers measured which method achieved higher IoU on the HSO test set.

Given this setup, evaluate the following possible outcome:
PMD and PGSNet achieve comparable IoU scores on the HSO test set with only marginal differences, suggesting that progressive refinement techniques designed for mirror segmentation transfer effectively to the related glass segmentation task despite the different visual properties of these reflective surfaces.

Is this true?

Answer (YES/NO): YES